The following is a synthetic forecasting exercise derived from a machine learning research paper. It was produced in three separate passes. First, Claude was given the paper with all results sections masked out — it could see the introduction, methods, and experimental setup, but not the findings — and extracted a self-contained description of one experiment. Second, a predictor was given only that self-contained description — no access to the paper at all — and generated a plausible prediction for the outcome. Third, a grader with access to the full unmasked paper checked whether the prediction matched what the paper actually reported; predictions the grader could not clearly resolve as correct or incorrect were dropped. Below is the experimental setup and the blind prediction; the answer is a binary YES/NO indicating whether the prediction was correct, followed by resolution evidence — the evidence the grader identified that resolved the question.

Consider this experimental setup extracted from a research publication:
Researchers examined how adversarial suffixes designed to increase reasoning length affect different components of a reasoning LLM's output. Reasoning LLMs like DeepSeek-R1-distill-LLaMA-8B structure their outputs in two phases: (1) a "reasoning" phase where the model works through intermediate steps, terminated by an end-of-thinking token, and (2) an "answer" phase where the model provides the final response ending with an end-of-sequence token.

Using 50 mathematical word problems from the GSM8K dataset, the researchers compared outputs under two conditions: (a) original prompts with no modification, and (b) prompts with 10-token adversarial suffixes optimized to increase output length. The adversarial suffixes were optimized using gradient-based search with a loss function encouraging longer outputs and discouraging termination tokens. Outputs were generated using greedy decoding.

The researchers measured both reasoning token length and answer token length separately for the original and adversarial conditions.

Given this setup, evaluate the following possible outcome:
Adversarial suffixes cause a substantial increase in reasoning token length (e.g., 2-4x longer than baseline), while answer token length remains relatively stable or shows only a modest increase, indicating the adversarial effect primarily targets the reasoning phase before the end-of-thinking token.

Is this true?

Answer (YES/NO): NO